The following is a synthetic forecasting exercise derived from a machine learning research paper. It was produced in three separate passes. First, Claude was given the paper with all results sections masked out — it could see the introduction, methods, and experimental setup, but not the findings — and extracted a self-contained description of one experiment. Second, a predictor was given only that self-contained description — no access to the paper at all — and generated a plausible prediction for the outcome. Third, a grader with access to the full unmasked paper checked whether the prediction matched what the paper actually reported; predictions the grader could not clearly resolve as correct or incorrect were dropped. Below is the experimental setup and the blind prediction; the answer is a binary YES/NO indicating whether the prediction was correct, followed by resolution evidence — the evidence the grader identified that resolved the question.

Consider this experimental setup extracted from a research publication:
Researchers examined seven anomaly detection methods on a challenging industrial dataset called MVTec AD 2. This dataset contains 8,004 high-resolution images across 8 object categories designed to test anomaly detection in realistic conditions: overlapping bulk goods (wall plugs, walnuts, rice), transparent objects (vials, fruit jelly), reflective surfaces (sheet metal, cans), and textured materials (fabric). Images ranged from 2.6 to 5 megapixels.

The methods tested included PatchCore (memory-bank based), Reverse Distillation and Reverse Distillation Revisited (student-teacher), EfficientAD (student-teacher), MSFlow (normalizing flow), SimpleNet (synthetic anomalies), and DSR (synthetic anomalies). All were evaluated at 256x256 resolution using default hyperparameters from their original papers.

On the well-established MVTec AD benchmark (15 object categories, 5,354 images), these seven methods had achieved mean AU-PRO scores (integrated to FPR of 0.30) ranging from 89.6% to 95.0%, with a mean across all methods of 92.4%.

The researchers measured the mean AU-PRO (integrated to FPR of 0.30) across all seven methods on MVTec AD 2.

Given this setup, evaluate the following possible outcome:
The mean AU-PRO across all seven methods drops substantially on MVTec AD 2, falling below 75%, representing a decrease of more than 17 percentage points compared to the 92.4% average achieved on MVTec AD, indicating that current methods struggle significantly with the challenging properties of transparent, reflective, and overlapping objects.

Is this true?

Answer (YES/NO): YES